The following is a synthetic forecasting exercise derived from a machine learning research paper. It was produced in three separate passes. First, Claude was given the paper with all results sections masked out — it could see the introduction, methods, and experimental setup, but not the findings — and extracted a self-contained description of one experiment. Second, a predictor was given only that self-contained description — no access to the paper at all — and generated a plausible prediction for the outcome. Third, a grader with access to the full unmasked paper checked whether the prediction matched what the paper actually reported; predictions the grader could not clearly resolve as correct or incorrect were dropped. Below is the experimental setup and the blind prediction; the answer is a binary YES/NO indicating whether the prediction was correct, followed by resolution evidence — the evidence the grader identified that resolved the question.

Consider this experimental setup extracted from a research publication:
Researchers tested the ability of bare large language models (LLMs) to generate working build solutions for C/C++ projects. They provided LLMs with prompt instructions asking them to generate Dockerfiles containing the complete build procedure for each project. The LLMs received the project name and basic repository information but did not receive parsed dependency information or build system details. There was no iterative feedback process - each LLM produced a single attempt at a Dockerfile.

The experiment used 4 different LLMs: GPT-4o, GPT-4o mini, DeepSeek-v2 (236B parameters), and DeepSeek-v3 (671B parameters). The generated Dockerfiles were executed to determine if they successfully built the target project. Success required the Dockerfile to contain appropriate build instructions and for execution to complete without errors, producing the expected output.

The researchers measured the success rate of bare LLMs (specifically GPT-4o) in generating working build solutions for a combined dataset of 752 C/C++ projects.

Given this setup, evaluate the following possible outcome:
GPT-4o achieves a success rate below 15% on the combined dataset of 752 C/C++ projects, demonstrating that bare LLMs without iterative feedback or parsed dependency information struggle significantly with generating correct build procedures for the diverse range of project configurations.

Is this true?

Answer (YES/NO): NO